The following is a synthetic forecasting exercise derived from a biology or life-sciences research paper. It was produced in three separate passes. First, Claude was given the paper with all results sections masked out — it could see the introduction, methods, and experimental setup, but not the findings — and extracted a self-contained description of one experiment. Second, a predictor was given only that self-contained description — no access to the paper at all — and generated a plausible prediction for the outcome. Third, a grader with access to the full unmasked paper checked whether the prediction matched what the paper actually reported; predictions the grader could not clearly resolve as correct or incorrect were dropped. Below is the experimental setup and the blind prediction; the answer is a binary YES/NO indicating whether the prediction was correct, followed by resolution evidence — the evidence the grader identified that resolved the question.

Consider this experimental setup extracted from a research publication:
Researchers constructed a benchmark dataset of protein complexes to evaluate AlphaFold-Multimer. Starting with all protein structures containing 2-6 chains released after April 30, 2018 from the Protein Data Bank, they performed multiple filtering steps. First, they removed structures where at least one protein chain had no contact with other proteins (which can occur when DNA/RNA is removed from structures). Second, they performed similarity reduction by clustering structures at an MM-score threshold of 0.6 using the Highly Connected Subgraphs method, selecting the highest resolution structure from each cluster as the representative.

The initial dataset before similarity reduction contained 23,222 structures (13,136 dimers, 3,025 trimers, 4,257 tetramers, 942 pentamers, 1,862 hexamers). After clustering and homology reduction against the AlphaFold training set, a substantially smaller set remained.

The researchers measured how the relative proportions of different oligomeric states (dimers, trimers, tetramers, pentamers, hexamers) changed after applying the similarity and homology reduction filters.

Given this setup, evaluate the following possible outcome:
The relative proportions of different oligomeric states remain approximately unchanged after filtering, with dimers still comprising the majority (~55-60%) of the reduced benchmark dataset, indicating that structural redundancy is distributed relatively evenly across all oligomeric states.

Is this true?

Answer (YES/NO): YES